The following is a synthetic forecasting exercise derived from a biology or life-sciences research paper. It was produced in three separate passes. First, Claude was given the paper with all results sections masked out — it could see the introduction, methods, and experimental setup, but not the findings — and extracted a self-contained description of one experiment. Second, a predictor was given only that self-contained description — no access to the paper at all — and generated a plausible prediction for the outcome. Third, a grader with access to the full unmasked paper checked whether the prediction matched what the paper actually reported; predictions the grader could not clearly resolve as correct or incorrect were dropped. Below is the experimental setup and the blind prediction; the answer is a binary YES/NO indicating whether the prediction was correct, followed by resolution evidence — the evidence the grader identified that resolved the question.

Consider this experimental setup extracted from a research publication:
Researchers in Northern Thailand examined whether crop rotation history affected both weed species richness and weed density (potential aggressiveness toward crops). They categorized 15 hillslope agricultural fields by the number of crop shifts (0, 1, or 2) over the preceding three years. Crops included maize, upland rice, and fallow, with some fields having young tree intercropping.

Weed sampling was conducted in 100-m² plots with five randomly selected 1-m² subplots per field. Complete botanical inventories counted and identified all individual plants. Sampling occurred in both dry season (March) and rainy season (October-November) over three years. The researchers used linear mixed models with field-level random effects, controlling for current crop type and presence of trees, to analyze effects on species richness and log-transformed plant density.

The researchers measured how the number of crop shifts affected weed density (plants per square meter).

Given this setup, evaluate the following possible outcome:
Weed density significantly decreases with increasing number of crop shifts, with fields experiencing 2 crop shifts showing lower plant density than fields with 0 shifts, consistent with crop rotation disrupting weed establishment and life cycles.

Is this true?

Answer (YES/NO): NO